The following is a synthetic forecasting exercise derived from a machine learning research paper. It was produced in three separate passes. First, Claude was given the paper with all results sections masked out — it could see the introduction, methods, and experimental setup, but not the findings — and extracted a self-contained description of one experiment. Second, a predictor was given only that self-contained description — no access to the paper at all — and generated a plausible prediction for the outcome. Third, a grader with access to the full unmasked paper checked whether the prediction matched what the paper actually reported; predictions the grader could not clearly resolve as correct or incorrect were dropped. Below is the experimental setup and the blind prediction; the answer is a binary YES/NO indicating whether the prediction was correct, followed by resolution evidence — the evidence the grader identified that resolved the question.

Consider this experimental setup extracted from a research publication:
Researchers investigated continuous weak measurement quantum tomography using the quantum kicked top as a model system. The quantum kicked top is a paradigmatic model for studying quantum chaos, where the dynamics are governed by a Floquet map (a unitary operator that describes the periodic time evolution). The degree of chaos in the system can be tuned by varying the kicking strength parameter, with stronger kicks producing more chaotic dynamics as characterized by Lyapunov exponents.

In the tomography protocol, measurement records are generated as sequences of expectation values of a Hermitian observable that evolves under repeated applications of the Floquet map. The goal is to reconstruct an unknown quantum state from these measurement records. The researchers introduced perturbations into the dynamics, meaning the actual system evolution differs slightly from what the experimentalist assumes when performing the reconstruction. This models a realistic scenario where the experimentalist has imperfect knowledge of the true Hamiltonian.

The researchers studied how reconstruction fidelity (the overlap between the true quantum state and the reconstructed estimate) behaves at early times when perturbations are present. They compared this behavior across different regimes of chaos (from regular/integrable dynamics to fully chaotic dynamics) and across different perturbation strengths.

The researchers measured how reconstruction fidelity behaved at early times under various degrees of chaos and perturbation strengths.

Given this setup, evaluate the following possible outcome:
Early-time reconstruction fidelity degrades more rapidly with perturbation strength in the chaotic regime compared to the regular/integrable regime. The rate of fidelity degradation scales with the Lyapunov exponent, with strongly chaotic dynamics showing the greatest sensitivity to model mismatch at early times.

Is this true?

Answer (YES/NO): NO